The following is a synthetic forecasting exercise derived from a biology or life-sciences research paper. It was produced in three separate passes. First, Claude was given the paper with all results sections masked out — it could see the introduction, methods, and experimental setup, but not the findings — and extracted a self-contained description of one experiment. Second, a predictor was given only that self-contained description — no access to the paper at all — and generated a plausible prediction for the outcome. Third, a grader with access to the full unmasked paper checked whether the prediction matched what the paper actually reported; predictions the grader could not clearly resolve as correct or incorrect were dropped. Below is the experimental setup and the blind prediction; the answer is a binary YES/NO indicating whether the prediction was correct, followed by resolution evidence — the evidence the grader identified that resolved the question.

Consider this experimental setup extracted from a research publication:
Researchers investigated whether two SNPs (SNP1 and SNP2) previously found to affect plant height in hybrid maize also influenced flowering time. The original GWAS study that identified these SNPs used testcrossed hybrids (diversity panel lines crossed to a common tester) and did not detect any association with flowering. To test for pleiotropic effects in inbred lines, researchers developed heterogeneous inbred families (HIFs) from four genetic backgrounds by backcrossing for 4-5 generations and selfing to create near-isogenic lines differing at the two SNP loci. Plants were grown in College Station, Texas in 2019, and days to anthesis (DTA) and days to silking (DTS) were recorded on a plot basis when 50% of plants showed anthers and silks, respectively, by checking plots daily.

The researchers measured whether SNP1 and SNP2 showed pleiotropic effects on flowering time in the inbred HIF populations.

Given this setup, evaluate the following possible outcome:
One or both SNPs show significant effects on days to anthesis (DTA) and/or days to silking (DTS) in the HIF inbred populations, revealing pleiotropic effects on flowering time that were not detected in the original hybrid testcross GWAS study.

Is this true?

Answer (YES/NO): YES